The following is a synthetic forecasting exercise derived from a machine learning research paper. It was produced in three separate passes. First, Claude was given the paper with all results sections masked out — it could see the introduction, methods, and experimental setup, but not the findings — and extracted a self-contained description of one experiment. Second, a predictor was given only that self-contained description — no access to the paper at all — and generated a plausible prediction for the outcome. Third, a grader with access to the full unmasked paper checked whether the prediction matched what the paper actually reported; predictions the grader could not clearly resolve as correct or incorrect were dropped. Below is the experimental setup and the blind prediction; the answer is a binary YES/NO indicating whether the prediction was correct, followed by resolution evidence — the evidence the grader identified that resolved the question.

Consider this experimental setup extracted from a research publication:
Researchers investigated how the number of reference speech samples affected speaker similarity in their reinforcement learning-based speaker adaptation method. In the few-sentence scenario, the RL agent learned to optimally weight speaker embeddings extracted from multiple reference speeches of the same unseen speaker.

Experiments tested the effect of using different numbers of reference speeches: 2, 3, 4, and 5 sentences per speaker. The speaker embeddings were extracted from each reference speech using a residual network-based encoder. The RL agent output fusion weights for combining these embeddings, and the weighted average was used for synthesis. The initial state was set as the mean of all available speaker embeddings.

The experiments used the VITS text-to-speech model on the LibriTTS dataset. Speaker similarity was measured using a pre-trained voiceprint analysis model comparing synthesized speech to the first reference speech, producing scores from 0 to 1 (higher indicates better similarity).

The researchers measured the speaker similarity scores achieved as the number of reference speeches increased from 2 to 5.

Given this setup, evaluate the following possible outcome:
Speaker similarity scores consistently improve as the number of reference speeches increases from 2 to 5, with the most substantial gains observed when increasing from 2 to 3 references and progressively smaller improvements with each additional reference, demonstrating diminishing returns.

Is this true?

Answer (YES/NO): NO